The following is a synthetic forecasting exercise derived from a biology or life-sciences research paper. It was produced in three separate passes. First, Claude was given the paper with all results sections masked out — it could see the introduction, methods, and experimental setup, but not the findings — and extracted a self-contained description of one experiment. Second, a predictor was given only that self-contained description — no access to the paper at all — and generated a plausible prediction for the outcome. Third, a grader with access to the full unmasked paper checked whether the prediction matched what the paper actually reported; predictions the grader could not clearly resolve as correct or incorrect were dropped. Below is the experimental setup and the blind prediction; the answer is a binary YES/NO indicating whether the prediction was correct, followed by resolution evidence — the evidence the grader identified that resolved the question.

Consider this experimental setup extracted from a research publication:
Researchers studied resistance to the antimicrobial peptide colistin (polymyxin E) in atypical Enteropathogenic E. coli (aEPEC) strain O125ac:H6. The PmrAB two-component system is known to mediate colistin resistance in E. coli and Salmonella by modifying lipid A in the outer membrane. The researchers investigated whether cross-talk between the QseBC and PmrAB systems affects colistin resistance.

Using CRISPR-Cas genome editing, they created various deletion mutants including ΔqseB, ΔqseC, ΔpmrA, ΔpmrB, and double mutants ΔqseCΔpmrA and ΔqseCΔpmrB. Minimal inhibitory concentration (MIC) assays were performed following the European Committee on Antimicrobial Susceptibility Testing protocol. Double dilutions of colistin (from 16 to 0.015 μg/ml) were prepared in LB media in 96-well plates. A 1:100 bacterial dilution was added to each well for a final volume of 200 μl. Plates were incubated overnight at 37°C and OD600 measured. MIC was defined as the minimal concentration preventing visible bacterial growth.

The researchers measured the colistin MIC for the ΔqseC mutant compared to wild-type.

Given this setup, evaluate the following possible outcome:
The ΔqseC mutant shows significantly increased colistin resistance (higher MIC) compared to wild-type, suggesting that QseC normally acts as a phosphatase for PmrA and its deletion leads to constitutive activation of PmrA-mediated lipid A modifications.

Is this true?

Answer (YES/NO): NO